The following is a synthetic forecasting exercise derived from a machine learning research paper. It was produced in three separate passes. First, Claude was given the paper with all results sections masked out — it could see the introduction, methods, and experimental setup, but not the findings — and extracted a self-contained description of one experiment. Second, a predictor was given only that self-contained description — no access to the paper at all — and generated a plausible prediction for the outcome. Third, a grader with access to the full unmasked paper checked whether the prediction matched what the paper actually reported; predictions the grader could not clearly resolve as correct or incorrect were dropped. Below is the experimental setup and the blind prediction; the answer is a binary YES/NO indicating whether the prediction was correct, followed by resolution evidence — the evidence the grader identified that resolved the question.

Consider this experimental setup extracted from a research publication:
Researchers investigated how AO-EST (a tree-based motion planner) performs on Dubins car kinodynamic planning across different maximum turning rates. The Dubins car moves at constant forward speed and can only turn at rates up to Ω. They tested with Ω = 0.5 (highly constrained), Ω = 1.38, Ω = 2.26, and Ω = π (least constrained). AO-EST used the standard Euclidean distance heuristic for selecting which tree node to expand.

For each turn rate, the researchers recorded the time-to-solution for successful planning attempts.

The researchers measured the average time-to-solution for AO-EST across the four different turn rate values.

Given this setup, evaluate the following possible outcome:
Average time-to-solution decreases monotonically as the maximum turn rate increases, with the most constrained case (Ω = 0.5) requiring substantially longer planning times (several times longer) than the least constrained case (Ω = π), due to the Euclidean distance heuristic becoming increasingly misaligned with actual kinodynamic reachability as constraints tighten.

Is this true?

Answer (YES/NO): NO